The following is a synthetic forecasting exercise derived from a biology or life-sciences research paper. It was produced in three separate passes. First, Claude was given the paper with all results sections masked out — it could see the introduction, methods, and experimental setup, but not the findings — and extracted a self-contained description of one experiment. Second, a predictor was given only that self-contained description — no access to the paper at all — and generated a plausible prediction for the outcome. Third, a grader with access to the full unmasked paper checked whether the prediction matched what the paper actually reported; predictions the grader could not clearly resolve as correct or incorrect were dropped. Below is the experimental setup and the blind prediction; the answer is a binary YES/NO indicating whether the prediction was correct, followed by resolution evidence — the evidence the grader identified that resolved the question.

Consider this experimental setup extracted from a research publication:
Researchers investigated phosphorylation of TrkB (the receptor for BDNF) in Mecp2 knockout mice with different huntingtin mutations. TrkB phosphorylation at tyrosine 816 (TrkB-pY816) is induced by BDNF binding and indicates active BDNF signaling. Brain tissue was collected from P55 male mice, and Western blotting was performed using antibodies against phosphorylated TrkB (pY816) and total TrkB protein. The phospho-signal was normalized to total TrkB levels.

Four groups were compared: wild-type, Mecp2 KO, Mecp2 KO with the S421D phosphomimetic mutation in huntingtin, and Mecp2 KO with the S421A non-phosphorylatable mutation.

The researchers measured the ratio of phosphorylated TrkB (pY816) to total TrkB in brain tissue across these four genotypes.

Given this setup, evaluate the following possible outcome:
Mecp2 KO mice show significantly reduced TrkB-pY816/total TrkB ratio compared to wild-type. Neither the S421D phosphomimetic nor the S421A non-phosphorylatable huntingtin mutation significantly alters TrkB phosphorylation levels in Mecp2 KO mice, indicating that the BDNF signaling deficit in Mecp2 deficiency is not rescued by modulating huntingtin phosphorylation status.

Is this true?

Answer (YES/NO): NO